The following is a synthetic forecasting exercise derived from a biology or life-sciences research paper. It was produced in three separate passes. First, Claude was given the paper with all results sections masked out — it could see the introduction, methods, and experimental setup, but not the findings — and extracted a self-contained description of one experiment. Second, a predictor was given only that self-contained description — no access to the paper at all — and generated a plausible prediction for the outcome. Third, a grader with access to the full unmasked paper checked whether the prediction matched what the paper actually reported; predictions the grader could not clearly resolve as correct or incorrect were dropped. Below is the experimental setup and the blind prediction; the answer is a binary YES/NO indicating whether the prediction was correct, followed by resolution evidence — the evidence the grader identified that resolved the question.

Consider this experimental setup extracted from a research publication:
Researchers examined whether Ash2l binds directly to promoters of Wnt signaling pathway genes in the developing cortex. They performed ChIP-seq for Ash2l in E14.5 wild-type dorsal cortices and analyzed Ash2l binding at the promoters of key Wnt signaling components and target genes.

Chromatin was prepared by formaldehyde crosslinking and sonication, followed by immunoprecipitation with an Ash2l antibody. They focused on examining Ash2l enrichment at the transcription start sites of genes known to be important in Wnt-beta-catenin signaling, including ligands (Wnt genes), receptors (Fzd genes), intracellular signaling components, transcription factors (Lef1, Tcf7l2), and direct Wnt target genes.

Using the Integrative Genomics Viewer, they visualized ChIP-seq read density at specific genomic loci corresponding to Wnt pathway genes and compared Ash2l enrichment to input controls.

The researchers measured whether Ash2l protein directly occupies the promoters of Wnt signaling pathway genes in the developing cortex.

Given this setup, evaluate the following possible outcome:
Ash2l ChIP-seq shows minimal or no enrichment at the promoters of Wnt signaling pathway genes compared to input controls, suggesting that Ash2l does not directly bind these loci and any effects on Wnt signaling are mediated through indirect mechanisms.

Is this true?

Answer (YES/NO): NO